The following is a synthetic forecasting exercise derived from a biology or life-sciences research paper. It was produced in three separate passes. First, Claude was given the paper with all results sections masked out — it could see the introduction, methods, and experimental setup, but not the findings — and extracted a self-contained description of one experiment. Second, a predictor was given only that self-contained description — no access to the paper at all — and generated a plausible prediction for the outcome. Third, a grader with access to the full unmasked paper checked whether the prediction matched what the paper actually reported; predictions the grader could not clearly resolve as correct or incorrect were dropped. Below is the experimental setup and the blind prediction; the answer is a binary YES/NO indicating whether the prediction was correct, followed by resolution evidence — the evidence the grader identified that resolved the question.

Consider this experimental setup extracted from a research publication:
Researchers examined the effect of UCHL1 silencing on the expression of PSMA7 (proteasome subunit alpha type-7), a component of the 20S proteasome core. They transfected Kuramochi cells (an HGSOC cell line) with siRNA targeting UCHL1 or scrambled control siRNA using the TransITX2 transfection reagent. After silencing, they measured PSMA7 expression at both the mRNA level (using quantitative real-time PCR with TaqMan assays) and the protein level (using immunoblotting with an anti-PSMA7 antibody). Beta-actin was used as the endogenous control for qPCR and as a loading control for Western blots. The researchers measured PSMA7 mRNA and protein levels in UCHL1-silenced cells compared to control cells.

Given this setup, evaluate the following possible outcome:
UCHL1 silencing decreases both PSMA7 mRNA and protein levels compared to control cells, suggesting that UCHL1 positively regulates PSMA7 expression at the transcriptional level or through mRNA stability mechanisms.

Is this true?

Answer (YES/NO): YES